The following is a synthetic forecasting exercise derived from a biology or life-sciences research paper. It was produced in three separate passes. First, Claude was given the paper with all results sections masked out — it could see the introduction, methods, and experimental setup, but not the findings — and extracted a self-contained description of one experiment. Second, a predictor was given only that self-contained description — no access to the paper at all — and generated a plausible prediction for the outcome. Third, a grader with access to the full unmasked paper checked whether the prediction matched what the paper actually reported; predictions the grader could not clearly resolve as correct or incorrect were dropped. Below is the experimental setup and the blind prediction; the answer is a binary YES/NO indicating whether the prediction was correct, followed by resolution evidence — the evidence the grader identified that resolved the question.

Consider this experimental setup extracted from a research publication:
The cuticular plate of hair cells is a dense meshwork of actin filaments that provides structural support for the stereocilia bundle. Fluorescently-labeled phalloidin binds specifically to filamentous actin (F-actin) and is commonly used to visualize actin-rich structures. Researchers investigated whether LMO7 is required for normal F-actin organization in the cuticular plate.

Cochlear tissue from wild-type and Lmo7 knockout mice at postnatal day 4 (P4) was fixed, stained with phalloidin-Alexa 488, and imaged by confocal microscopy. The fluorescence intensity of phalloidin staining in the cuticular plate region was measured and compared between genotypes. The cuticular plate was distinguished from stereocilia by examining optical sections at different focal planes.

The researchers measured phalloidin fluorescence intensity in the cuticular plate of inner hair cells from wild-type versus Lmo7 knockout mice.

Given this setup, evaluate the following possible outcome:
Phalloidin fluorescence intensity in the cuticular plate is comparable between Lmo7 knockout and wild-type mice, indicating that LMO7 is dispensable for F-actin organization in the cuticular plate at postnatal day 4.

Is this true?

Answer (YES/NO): NO